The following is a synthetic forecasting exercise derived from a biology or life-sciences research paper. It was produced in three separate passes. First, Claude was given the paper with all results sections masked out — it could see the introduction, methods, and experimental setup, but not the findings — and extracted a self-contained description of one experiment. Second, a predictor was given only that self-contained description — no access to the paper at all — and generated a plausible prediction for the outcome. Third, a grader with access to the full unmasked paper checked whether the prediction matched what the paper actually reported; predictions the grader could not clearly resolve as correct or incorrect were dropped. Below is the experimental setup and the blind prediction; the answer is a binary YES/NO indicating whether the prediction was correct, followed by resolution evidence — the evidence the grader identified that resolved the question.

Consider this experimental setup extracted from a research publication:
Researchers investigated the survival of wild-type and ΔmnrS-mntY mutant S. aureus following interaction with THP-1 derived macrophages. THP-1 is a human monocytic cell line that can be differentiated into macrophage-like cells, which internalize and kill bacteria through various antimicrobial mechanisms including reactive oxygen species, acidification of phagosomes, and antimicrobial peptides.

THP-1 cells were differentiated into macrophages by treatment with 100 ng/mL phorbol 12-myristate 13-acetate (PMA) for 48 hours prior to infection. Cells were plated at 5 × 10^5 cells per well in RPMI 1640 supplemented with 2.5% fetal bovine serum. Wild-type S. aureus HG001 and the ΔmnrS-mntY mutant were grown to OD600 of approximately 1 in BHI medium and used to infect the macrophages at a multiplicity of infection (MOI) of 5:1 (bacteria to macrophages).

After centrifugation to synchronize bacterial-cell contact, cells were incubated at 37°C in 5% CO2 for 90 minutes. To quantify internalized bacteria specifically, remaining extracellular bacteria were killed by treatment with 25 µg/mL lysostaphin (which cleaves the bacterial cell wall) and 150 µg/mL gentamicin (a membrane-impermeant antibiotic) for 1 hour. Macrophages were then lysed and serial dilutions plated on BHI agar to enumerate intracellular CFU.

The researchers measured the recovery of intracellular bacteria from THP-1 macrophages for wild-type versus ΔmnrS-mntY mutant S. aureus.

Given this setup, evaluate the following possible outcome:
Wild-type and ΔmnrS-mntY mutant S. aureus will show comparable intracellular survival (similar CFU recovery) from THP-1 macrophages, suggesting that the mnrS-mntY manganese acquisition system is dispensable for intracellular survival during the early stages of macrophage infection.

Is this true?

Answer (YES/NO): NO